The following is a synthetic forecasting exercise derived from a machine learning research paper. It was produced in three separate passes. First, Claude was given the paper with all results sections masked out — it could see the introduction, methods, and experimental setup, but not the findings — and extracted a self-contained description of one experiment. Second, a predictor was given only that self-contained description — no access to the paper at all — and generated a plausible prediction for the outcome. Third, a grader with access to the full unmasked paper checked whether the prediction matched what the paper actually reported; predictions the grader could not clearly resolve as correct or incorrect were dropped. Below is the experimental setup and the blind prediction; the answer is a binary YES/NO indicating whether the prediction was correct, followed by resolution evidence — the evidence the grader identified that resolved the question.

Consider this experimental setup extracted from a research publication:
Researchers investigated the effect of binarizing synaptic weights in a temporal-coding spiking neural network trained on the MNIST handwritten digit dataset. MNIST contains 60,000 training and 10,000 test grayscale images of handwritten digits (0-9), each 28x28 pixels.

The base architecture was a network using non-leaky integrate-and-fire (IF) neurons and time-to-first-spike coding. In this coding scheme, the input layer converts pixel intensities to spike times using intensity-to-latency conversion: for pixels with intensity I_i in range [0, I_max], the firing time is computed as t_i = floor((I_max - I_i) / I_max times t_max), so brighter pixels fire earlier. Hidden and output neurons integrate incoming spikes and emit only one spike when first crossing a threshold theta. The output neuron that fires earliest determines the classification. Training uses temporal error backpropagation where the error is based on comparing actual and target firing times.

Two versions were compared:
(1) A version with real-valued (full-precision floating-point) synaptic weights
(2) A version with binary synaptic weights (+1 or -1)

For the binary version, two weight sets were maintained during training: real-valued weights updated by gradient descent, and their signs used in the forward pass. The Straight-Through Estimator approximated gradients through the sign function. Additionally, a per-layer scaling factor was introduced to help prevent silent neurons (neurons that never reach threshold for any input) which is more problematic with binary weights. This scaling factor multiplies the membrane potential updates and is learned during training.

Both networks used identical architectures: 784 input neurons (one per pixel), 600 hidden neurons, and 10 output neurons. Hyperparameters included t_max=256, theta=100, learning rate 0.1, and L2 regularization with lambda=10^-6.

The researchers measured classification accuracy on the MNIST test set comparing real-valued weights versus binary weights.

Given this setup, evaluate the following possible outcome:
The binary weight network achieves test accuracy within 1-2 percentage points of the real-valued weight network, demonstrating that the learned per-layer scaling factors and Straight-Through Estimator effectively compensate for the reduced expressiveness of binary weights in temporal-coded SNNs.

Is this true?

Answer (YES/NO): YES